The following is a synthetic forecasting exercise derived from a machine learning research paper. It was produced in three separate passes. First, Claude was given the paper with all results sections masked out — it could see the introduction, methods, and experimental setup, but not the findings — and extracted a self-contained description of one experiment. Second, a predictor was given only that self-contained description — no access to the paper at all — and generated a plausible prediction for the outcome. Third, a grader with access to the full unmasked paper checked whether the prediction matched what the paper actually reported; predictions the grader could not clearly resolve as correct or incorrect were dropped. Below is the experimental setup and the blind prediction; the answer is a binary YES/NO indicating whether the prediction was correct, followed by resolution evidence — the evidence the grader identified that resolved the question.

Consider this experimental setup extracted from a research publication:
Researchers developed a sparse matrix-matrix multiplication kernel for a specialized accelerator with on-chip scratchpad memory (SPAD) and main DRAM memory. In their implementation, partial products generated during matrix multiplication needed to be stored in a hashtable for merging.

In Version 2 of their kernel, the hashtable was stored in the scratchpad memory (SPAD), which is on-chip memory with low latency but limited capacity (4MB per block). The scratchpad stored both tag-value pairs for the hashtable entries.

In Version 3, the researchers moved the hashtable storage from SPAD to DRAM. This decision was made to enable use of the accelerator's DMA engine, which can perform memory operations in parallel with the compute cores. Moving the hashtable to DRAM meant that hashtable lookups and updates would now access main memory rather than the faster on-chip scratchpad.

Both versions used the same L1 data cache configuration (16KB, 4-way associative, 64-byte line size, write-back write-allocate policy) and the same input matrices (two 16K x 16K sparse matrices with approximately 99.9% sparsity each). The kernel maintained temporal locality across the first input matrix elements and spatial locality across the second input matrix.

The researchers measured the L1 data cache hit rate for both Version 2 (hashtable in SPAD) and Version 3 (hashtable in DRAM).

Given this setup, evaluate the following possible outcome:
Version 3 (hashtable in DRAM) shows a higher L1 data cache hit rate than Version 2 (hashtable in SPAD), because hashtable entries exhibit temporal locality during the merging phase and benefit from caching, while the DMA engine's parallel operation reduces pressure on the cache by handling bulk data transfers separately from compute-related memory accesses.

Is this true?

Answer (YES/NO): YES